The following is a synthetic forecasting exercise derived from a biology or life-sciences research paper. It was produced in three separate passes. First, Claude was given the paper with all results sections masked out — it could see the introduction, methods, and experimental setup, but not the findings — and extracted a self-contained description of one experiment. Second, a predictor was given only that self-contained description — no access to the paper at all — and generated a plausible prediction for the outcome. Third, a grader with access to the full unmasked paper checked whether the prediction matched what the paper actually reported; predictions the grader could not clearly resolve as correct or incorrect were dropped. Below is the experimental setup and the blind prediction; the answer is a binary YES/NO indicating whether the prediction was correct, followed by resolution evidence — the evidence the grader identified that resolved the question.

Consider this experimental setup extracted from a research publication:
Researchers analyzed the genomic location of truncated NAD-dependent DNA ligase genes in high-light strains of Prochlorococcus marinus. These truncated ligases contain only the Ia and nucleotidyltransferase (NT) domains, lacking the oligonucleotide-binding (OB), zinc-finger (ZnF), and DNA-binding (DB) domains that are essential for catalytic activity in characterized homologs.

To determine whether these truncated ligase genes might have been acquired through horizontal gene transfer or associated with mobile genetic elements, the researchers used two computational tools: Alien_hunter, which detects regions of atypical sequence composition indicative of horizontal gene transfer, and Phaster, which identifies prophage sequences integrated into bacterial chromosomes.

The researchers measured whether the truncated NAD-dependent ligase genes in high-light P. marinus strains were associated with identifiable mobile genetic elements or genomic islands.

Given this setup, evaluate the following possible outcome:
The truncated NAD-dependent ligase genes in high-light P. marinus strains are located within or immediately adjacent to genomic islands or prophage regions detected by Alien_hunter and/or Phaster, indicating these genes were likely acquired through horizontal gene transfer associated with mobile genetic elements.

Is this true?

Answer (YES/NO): YES